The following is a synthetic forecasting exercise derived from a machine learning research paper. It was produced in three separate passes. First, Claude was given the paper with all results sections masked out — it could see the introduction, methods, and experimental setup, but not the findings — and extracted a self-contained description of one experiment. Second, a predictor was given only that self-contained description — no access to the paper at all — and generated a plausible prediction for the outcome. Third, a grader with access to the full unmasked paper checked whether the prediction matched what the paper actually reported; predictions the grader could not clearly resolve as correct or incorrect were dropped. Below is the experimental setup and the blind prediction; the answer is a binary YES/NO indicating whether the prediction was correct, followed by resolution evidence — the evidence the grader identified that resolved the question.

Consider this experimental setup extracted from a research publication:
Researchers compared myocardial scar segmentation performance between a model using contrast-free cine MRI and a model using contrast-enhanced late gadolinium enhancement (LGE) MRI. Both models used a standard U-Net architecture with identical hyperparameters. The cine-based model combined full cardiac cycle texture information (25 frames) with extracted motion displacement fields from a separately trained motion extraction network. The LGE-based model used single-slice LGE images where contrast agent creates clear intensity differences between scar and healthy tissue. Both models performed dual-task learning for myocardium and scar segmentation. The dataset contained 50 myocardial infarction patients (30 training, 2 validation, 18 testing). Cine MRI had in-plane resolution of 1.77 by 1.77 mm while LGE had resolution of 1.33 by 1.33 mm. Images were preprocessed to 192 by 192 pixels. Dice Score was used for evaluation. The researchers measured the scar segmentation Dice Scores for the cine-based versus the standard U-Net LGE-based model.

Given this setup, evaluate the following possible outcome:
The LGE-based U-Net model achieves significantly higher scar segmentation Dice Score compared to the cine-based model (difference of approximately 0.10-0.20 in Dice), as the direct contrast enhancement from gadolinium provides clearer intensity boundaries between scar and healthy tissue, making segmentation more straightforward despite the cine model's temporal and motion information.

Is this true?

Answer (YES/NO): NO